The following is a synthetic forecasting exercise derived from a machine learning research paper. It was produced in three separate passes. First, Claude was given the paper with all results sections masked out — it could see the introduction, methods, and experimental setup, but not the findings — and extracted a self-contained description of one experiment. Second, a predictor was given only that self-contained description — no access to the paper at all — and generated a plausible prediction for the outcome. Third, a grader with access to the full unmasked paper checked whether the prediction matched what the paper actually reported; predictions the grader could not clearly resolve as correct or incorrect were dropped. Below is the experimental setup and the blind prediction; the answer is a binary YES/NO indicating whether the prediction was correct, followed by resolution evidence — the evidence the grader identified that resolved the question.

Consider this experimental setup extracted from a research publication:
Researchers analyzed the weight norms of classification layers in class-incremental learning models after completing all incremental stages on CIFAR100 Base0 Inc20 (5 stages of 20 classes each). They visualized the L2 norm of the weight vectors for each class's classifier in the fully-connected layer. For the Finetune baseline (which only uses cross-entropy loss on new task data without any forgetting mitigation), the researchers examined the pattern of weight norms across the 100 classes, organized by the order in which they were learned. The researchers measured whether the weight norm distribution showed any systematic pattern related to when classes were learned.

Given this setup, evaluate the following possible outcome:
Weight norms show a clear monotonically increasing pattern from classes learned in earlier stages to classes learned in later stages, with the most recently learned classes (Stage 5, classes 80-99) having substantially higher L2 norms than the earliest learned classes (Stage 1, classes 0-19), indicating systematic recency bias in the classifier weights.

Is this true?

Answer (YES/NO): YES